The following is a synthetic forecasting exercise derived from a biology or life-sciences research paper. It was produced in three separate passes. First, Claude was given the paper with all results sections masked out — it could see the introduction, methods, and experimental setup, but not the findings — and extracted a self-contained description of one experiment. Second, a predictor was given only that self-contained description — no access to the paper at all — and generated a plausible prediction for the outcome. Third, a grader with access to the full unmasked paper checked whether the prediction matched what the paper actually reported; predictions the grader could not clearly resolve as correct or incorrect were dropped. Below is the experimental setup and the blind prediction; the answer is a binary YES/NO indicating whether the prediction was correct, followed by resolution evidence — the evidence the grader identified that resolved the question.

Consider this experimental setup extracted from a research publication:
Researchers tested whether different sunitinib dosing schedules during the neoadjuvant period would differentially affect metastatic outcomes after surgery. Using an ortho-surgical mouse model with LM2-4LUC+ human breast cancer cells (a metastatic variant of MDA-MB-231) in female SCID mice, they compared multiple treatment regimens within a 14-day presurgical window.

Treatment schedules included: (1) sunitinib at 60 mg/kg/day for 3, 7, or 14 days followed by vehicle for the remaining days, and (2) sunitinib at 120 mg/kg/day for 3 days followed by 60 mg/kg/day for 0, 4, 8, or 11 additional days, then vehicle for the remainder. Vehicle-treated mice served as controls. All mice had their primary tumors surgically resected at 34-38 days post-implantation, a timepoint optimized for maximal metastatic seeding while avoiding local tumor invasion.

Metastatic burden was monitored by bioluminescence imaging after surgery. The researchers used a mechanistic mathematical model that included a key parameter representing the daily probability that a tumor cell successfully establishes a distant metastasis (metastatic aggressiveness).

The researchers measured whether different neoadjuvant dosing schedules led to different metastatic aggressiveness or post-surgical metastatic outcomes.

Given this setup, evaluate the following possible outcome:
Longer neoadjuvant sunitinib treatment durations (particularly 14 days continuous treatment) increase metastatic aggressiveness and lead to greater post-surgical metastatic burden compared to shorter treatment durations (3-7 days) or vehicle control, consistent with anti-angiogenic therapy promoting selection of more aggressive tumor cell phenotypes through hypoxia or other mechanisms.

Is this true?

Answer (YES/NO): NO